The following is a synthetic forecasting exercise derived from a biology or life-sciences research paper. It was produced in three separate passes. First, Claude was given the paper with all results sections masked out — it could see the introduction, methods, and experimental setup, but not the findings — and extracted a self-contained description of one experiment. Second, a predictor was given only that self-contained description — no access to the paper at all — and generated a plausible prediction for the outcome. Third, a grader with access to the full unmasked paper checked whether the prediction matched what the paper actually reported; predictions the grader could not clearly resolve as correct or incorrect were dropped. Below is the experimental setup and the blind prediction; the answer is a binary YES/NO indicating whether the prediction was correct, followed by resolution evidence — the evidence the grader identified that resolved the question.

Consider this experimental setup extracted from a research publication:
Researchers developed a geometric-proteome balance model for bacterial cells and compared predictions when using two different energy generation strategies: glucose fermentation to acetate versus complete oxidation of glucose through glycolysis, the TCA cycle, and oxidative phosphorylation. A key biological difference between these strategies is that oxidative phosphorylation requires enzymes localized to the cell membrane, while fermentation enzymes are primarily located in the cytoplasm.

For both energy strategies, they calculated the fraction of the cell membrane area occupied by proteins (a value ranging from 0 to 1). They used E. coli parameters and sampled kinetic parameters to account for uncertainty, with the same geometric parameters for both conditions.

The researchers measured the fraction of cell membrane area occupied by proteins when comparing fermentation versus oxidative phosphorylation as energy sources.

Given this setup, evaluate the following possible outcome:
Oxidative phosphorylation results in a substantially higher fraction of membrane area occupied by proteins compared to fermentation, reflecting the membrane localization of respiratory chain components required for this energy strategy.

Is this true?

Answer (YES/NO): YES